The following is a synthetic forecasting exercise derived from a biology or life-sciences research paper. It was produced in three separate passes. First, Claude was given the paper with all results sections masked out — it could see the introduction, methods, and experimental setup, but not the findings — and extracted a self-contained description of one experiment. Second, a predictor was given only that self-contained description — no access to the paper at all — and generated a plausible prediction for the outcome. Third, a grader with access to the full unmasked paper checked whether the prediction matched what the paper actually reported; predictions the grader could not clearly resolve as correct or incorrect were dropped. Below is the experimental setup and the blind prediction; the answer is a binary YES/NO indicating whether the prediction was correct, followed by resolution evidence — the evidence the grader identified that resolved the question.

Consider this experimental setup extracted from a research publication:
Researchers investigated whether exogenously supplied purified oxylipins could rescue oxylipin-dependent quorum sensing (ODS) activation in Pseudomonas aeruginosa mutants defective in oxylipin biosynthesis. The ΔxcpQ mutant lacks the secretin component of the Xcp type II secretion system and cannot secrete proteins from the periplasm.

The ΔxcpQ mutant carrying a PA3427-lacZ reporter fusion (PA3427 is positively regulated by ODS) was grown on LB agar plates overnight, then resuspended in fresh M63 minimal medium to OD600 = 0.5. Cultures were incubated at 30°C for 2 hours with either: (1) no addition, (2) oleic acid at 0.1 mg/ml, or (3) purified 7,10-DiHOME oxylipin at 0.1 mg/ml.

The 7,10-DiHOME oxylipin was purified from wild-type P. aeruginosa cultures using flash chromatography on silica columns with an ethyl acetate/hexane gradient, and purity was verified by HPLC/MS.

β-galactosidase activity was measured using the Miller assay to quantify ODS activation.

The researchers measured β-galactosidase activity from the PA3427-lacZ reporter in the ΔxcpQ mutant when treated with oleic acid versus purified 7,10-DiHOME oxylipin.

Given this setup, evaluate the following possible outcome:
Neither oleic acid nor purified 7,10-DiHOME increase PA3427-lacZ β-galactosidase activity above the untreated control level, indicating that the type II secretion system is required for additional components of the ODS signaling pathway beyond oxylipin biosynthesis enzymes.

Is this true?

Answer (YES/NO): NO